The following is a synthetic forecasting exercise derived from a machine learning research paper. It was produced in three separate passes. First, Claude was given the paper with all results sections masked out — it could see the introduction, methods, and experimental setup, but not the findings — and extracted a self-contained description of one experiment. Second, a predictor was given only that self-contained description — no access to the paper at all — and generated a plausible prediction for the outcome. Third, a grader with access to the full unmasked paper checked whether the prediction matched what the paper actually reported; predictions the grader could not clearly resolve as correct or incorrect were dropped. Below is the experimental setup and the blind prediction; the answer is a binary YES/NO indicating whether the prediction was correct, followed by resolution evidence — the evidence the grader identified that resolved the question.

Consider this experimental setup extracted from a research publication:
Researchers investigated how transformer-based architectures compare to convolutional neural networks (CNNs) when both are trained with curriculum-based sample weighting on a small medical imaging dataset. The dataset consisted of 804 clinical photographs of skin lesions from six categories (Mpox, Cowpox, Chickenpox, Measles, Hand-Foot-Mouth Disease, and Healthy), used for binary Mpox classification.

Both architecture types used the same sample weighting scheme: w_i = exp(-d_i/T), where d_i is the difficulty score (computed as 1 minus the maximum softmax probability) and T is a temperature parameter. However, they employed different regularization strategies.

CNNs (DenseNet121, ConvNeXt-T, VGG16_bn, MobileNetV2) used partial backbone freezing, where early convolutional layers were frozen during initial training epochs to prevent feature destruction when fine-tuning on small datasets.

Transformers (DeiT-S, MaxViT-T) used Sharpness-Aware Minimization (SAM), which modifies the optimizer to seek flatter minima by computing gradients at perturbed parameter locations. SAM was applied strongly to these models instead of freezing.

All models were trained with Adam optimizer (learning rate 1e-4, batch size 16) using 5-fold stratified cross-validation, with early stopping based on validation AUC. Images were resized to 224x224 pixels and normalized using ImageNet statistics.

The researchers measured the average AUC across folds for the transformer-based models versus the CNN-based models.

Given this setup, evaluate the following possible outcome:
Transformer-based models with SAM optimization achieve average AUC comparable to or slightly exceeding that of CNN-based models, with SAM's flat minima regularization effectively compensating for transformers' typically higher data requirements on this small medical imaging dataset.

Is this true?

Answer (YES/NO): NO